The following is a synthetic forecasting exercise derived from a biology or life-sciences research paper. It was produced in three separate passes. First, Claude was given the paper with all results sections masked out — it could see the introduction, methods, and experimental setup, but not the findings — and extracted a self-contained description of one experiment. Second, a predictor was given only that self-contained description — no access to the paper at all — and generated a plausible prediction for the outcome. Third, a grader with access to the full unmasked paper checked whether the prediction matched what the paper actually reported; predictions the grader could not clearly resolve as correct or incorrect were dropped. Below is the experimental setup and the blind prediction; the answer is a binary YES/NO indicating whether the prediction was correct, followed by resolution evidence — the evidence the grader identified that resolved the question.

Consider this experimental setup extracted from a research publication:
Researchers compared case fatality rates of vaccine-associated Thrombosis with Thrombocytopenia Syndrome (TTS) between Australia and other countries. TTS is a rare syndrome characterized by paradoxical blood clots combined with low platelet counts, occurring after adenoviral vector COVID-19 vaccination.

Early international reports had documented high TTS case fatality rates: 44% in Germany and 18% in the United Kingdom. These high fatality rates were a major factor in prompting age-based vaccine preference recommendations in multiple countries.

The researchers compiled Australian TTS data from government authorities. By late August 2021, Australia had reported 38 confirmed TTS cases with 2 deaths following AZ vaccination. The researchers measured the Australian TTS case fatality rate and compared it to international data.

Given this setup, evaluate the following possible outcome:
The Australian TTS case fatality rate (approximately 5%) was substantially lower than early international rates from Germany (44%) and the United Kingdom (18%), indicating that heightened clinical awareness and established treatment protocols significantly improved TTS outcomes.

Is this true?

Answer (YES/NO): YES